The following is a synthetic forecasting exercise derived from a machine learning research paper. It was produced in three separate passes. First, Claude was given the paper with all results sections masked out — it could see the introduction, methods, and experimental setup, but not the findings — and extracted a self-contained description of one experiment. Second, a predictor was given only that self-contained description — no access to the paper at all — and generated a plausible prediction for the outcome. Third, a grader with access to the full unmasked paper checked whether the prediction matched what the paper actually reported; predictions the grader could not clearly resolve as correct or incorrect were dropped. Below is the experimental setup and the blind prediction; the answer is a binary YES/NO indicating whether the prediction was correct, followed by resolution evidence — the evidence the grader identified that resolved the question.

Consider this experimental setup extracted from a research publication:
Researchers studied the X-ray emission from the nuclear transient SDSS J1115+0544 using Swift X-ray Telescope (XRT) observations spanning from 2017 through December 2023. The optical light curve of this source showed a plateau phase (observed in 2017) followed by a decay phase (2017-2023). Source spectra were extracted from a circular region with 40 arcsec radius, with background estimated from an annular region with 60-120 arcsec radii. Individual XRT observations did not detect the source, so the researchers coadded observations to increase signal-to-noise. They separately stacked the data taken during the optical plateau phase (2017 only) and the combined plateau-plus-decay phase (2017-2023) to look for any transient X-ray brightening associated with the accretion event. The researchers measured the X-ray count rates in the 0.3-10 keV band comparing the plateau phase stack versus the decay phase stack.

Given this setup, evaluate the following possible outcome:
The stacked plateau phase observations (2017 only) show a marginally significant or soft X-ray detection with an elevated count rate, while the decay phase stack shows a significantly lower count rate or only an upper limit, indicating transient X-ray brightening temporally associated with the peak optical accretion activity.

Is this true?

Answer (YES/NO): NO